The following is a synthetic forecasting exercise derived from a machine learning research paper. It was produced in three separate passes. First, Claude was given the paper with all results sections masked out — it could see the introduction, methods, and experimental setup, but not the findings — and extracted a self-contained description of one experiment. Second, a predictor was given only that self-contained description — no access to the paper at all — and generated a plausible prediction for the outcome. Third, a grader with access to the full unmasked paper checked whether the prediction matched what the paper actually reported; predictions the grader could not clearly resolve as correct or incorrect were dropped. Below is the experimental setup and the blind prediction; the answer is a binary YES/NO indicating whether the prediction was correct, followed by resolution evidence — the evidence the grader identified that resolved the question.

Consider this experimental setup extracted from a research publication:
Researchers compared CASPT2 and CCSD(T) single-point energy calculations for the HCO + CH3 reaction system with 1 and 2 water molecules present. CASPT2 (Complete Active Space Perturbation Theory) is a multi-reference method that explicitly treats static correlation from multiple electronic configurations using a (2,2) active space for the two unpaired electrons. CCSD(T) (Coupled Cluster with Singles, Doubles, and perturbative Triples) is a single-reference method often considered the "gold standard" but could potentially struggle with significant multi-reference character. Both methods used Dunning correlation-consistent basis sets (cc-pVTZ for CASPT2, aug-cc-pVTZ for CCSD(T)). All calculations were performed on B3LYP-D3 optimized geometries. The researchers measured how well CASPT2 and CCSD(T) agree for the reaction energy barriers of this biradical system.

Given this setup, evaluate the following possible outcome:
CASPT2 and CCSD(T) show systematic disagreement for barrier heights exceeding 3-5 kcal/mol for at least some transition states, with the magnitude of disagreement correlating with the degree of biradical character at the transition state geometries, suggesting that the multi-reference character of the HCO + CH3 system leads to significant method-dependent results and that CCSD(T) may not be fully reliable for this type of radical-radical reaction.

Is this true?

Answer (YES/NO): NO